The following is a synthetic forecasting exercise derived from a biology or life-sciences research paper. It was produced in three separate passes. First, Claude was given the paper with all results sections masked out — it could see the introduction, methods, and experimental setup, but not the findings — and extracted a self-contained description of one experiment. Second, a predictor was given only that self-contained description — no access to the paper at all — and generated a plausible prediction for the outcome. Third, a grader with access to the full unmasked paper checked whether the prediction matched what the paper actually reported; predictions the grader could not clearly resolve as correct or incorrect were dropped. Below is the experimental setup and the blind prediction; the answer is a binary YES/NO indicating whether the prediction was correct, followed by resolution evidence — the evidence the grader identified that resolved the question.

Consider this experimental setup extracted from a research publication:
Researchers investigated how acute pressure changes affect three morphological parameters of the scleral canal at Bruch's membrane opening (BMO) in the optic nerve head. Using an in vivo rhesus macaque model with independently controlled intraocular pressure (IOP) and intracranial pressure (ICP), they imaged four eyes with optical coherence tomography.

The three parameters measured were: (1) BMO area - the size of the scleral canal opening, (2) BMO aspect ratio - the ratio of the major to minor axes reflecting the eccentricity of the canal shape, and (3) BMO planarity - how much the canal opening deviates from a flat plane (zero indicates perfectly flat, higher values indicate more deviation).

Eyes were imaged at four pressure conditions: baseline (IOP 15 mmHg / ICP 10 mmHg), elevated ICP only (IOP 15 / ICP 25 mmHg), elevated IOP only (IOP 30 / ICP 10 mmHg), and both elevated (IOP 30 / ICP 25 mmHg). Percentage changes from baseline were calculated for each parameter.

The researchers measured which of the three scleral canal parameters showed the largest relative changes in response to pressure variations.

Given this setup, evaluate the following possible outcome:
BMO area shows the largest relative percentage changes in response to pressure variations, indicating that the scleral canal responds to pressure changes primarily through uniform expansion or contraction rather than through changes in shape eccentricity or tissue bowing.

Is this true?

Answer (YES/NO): NO